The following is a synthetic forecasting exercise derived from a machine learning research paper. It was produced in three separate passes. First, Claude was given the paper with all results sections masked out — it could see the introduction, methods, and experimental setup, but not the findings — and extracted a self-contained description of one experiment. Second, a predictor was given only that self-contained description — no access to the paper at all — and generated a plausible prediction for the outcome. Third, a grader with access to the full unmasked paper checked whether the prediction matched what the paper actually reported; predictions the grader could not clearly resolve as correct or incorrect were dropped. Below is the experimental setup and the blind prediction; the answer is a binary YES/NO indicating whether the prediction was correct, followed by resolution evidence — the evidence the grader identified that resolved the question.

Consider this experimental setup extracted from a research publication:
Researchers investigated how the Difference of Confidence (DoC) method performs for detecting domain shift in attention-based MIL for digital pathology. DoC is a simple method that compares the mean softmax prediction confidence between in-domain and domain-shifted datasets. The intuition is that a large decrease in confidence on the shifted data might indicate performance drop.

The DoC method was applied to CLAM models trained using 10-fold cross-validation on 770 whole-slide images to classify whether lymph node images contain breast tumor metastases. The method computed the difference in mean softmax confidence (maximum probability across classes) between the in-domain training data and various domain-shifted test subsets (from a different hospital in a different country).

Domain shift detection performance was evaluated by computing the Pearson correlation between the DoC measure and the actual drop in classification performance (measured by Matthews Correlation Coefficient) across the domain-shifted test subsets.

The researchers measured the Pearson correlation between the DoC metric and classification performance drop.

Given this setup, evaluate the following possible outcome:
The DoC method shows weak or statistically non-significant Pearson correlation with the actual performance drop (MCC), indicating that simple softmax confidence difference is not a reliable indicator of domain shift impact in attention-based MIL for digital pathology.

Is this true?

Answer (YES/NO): YES